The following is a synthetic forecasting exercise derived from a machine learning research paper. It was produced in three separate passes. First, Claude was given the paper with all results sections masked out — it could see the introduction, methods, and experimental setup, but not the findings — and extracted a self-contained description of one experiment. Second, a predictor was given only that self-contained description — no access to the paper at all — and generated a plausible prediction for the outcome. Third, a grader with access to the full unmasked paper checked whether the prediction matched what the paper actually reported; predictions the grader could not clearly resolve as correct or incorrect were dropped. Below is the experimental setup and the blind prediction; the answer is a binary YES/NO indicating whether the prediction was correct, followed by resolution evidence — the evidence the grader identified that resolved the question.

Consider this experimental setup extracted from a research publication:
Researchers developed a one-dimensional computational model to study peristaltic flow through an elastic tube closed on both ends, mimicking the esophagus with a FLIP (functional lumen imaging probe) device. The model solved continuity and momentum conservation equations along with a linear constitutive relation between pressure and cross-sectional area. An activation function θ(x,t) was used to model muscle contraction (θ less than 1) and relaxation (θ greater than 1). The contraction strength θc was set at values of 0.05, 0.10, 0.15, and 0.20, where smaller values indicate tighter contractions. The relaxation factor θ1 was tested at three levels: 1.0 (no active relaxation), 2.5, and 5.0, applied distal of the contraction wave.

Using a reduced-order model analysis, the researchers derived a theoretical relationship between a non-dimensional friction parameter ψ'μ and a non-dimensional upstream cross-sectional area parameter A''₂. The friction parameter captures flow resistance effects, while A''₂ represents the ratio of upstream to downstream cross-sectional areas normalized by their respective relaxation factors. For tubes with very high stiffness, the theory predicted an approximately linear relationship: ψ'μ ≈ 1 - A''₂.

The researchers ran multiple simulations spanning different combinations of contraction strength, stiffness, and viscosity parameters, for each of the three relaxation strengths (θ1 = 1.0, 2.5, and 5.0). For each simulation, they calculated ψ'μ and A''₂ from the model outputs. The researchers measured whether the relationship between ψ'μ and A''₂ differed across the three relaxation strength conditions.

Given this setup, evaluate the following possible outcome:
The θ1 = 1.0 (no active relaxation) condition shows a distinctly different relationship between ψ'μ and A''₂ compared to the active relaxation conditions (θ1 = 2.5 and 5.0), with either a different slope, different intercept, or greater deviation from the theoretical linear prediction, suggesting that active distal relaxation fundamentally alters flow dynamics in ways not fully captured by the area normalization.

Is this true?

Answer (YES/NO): NO